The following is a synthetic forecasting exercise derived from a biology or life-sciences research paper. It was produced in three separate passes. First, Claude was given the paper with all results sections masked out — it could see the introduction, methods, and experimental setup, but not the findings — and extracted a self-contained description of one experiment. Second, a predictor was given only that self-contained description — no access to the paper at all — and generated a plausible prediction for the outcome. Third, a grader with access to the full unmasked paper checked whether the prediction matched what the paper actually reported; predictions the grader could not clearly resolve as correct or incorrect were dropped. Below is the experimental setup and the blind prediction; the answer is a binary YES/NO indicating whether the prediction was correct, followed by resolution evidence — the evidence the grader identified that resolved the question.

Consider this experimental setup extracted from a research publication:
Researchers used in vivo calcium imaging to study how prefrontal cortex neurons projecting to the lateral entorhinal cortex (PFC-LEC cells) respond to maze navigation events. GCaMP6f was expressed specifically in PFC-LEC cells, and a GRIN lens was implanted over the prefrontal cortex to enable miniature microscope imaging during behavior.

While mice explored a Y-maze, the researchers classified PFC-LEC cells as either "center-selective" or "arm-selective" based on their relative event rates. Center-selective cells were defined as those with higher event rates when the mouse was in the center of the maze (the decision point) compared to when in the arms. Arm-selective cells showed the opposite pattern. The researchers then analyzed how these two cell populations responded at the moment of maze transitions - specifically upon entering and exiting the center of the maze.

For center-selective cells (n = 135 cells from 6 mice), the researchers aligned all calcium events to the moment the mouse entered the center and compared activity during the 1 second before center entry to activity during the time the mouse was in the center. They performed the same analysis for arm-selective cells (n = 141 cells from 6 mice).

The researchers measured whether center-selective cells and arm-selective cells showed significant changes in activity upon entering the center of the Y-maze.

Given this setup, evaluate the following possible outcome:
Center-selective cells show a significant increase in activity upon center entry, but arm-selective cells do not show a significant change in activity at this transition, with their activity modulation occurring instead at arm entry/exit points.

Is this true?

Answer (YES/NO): NO